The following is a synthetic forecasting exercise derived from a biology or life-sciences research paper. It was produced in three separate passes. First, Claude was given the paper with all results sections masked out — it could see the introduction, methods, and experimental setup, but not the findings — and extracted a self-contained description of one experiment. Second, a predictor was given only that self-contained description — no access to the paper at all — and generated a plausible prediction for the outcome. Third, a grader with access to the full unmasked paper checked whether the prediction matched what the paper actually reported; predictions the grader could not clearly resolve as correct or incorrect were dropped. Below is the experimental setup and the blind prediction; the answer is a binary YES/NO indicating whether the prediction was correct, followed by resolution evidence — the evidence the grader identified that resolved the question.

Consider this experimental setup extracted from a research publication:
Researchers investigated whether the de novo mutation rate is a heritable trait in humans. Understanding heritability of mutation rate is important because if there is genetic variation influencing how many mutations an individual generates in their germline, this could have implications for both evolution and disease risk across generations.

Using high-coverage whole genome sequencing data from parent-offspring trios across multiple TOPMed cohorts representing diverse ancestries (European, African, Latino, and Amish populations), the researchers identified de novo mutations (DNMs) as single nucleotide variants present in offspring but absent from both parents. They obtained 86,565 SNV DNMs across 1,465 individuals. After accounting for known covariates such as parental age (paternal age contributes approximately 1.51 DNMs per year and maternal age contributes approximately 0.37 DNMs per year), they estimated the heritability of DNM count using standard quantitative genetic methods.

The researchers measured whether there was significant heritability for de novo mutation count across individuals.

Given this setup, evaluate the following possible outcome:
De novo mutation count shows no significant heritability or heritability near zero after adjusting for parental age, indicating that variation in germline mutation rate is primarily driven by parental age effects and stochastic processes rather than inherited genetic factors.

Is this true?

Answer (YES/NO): YES